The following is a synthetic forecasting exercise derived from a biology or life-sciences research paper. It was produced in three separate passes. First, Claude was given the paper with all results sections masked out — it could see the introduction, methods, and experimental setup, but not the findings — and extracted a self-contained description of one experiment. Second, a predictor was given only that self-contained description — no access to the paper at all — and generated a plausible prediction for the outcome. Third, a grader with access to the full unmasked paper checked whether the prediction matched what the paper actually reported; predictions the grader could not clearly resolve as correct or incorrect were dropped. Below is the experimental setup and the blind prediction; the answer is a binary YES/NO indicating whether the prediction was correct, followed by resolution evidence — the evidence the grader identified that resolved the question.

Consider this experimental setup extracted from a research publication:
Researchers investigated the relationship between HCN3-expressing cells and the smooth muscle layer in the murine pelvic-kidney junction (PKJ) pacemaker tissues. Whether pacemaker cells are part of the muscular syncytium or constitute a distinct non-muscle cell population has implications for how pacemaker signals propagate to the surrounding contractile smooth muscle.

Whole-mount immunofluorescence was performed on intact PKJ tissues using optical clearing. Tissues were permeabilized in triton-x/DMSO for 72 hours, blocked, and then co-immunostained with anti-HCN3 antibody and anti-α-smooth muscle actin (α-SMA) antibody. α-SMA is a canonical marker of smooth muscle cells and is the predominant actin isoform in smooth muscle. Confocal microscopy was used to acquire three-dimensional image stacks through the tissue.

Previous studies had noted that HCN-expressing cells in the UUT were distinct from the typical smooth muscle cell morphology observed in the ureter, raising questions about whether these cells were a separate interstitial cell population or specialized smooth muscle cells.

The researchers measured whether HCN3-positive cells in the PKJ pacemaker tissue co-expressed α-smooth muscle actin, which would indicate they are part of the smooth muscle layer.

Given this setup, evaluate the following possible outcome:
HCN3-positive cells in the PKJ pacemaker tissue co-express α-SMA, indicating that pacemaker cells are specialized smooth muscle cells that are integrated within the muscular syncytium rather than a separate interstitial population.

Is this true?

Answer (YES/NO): NO